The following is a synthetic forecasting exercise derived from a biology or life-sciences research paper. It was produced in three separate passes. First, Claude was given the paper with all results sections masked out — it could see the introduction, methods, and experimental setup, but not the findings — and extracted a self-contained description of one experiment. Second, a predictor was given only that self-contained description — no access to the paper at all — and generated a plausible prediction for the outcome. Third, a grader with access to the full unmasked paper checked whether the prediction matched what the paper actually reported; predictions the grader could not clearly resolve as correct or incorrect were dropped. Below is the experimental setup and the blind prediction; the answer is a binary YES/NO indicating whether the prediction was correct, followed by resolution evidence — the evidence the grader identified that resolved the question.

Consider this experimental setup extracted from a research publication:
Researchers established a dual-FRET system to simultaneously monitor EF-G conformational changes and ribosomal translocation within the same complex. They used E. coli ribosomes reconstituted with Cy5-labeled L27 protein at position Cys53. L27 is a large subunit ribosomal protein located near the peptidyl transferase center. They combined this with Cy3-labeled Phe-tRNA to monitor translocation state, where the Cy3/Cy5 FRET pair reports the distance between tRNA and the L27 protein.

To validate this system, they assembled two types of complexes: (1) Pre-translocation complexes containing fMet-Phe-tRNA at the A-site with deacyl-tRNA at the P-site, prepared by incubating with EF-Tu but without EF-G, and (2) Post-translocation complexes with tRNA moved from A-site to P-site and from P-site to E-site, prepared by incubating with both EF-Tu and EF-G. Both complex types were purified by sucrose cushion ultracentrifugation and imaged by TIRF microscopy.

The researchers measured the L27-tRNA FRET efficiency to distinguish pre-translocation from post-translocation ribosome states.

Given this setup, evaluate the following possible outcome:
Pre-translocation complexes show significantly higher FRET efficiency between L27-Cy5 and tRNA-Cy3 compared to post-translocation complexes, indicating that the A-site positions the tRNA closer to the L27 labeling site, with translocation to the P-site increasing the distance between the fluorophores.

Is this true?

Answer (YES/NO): NO